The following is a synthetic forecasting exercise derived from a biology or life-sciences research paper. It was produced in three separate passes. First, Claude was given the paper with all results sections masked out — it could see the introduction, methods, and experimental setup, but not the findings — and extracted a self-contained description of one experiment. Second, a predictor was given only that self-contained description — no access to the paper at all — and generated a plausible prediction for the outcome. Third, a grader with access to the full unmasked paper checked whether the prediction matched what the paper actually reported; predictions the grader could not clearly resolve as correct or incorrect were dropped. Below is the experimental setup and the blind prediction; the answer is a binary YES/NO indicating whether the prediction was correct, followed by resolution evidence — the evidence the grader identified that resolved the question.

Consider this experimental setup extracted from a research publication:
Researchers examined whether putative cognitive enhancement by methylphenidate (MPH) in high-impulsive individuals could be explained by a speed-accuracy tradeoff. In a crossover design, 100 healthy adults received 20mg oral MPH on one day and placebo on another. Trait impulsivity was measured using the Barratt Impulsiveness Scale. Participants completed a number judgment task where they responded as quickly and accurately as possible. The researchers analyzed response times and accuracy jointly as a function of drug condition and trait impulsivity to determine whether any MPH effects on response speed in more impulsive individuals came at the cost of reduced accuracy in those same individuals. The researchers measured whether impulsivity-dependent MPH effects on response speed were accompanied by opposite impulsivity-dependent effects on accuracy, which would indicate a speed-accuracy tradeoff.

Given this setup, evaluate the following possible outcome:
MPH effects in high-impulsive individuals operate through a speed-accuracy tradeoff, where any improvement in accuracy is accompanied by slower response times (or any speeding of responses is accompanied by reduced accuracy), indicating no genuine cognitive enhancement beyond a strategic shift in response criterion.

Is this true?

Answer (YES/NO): NO